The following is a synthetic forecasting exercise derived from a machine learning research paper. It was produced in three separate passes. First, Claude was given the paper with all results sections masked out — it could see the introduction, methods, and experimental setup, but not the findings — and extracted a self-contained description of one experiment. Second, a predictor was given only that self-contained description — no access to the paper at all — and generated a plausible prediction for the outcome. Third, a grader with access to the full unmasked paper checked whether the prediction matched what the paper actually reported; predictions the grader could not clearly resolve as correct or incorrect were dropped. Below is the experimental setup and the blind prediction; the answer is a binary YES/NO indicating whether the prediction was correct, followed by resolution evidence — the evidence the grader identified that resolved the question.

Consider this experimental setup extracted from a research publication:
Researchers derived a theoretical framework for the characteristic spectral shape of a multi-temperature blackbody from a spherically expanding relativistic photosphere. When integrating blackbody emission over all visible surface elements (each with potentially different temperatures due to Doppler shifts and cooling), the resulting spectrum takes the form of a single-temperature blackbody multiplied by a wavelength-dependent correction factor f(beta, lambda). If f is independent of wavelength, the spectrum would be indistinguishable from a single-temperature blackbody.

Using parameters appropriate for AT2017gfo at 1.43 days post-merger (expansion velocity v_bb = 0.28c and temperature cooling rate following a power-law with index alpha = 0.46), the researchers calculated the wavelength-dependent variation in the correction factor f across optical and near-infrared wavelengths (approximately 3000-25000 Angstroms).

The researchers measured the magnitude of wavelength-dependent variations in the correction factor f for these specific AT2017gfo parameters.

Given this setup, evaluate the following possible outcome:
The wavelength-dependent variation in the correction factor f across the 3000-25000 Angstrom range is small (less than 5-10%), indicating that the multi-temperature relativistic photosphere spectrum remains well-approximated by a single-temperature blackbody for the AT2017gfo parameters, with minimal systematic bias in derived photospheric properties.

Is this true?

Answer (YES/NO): YES